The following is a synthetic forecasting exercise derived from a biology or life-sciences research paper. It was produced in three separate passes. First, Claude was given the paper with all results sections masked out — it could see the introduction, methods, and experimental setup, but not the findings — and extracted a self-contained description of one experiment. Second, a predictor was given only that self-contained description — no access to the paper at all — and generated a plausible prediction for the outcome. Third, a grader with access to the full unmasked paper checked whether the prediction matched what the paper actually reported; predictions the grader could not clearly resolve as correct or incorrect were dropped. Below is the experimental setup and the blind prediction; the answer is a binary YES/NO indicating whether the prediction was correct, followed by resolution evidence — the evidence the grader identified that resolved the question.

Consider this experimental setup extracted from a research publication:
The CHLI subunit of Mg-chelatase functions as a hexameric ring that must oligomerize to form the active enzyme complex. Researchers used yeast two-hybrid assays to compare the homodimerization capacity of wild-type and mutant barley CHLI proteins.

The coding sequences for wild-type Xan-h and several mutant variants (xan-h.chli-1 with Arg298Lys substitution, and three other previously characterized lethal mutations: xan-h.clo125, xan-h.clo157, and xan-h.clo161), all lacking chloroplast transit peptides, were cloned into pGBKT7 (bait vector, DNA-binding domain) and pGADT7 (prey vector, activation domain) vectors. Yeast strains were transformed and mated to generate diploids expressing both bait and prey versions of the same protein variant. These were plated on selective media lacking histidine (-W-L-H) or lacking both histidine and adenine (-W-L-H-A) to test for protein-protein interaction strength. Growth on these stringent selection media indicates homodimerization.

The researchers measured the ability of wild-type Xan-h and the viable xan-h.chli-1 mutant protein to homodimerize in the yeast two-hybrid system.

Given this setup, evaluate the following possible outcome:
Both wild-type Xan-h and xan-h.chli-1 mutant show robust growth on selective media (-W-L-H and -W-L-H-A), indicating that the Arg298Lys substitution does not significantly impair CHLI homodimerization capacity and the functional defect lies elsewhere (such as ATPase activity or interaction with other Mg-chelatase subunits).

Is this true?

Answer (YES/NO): YES